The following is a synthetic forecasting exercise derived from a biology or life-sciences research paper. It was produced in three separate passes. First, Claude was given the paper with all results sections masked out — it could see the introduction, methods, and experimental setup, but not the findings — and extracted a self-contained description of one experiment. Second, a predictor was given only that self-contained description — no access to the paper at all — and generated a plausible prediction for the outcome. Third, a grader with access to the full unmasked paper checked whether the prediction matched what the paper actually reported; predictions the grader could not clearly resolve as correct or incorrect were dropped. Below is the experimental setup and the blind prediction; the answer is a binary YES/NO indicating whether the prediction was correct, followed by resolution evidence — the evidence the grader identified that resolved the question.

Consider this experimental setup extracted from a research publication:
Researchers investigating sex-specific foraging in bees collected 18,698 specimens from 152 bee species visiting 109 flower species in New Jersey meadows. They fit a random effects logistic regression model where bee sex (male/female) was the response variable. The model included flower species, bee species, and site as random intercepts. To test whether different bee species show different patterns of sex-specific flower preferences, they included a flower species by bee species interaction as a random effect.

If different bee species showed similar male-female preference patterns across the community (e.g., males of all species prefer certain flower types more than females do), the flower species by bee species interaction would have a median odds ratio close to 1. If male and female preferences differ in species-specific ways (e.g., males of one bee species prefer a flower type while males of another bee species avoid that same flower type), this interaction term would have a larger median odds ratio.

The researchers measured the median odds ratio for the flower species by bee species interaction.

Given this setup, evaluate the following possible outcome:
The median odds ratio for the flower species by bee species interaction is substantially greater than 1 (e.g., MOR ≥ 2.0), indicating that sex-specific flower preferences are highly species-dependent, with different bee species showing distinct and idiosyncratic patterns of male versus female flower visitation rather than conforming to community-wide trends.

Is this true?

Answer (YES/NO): YES